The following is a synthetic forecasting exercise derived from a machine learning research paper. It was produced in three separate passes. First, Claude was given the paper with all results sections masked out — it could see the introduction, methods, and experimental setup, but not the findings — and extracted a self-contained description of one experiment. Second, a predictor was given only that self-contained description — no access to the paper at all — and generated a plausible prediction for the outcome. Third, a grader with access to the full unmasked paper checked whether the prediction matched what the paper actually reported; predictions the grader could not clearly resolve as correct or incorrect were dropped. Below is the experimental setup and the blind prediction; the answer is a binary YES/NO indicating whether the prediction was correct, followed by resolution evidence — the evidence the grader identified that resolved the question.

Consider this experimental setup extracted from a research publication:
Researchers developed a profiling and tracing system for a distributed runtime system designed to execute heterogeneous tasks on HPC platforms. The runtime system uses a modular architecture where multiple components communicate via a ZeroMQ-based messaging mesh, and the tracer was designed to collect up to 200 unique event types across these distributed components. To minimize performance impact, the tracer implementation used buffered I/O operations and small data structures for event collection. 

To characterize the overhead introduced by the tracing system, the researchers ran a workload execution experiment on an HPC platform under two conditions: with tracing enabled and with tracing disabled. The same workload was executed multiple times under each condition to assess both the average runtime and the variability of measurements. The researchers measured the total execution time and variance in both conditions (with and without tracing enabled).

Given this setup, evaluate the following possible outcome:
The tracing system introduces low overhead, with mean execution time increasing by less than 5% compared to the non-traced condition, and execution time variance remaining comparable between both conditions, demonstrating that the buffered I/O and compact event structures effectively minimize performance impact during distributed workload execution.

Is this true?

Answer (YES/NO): NO